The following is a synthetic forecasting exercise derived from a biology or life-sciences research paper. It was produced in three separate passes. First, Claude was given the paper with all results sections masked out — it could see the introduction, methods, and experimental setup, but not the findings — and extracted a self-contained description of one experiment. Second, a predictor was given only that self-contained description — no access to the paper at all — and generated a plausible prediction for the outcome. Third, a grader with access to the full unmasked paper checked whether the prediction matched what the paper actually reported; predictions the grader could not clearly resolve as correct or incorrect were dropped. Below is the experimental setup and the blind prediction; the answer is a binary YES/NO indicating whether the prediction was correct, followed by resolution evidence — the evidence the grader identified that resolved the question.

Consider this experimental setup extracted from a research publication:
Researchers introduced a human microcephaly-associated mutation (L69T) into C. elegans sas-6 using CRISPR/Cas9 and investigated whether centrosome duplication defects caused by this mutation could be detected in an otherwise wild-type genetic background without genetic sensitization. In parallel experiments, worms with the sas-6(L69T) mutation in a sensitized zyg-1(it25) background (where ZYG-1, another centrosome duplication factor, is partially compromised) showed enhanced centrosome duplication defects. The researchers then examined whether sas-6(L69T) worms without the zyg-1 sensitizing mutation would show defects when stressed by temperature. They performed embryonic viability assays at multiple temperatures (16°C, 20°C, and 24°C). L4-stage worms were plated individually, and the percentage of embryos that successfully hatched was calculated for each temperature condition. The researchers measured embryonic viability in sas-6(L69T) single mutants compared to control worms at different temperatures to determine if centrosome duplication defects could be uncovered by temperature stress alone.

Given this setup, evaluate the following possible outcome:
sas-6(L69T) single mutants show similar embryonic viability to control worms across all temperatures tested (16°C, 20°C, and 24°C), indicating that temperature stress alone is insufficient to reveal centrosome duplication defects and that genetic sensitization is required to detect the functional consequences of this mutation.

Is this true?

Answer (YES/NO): YES